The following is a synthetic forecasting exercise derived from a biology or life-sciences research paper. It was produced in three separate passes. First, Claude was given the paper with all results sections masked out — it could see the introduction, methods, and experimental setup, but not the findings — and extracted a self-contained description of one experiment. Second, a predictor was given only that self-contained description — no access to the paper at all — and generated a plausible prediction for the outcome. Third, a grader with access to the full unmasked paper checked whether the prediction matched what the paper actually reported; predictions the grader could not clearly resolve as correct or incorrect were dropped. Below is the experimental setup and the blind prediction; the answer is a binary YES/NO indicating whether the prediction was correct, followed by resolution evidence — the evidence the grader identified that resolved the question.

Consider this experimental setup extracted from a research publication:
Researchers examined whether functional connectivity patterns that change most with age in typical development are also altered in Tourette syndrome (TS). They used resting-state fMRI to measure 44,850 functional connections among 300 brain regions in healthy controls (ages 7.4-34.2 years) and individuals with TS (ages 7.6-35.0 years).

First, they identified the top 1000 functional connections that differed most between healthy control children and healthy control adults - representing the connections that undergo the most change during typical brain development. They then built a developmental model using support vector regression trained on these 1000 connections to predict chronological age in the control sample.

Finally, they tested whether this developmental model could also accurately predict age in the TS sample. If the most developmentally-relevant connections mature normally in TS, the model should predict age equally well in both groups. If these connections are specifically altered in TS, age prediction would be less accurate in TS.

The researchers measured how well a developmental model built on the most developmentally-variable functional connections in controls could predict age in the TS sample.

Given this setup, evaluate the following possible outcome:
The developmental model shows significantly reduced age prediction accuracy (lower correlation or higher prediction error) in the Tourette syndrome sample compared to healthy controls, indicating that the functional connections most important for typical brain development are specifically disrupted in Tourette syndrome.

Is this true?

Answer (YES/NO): NO